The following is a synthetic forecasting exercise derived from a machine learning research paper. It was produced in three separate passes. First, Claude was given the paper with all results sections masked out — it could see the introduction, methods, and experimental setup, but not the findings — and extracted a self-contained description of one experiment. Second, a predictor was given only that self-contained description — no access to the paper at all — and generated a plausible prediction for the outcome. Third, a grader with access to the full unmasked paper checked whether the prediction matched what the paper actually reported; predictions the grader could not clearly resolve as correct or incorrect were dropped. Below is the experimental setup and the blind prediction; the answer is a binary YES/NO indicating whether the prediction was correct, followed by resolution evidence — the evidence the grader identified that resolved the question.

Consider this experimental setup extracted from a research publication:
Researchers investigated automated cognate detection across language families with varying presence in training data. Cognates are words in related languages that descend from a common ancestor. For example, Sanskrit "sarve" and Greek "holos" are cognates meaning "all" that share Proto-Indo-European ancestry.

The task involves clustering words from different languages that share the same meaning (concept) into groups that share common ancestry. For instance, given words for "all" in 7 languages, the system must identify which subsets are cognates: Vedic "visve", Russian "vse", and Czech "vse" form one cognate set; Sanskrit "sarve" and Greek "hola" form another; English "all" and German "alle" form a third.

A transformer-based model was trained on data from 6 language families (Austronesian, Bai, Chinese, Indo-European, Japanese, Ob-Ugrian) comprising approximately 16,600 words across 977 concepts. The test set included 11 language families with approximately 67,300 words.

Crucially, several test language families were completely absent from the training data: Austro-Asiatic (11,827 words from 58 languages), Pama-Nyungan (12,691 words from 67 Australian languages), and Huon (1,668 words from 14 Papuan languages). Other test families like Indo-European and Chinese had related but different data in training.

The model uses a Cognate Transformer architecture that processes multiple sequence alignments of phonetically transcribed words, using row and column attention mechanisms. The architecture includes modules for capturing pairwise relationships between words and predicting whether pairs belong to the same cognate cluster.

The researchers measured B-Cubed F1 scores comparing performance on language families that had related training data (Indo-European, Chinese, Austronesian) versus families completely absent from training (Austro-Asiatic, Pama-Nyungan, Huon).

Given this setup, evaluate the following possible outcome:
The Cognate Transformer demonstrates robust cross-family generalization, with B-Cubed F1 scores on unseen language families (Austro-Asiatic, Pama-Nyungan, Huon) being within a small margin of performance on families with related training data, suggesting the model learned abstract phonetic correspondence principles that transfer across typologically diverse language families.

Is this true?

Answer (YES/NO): NO